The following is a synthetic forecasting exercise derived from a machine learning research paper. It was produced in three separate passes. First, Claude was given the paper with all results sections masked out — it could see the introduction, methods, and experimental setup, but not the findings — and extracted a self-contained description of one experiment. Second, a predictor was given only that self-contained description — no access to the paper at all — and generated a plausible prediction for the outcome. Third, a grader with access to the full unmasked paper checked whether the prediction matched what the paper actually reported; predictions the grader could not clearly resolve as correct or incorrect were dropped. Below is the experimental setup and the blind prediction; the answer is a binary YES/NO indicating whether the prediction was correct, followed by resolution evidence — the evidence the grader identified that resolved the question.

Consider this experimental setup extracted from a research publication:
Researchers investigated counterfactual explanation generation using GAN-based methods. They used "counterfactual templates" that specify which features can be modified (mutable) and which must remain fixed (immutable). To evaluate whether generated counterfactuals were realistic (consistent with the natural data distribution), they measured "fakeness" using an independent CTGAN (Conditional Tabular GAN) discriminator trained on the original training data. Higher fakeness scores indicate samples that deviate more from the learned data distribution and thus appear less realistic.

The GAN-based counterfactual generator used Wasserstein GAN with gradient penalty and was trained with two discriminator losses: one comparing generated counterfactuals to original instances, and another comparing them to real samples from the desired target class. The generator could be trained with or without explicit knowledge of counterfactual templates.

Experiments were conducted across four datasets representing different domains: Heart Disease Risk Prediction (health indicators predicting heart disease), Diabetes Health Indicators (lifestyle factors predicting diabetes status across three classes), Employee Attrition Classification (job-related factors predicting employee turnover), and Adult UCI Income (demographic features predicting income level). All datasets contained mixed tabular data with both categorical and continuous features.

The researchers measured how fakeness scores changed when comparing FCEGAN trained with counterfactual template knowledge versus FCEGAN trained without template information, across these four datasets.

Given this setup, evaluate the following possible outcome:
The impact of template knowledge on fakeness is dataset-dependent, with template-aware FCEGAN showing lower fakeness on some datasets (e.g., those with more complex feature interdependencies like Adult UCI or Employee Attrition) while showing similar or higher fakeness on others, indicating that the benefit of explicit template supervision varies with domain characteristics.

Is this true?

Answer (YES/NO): NO